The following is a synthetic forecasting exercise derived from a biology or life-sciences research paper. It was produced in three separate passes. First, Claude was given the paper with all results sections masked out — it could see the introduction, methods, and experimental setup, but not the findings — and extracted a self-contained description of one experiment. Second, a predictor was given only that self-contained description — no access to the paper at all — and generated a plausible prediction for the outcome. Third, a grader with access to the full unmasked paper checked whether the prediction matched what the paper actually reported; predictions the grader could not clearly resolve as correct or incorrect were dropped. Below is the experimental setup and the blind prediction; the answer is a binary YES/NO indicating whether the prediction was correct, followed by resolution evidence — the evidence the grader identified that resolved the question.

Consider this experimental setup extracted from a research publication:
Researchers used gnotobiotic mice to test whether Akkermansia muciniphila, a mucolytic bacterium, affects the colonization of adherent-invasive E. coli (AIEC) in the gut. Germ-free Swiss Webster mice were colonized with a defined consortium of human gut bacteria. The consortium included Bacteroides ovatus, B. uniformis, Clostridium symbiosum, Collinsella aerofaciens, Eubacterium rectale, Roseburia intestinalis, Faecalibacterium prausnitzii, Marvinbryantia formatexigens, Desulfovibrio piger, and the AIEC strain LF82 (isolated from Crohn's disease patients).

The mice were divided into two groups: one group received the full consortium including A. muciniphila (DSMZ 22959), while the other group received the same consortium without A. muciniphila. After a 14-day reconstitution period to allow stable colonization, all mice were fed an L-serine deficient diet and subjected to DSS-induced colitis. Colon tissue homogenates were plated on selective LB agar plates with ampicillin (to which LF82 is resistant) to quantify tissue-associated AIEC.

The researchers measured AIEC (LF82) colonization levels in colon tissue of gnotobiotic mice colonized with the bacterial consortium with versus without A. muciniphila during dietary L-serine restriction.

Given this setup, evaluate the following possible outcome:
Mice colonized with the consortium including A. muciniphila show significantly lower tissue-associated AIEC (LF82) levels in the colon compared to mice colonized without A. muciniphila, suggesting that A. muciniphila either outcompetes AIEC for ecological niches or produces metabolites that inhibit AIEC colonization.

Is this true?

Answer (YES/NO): NO